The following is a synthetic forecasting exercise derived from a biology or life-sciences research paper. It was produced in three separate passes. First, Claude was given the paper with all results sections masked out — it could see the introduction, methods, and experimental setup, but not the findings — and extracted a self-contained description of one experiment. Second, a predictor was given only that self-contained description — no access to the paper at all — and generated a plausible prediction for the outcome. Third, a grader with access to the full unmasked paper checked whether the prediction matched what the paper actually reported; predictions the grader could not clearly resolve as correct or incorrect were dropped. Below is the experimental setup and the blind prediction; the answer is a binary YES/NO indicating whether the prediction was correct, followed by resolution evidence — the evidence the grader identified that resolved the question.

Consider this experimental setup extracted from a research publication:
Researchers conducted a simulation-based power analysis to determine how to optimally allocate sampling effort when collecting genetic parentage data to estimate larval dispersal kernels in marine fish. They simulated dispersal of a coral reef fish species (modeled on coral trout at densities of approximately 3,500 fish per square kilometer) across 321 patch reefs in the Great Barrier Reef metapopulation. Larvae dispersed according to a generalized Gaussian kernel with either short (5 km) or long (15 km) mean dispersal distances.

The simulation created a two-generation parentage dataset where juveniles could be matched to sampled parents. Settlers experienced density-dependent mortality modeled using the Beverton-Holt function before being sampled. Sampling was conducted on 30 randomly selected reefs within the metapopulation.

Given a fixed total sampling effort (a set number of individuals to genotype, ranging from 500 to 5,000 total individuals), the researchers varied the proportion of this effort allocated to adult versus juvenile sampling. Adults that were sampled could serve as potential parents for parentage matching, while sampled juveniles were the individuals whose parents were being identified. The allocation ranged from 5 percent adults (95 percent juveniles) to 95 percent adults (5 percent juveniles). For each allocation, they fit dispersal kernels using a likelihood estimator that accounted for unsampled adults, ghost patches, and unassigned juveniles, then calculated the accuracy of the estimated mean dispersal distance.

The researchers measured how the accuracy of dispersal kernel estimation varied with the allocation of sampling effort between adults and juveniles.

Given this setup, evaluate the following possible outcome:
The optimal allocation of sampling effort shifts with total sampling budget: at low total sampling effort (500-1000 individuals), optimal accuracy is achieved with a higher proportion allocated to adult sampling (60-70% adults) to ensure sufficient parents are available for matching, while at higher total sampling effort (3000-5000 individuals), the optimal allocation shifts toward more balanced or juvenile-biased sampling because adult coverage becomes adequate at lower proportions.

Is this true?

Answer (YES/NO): NO